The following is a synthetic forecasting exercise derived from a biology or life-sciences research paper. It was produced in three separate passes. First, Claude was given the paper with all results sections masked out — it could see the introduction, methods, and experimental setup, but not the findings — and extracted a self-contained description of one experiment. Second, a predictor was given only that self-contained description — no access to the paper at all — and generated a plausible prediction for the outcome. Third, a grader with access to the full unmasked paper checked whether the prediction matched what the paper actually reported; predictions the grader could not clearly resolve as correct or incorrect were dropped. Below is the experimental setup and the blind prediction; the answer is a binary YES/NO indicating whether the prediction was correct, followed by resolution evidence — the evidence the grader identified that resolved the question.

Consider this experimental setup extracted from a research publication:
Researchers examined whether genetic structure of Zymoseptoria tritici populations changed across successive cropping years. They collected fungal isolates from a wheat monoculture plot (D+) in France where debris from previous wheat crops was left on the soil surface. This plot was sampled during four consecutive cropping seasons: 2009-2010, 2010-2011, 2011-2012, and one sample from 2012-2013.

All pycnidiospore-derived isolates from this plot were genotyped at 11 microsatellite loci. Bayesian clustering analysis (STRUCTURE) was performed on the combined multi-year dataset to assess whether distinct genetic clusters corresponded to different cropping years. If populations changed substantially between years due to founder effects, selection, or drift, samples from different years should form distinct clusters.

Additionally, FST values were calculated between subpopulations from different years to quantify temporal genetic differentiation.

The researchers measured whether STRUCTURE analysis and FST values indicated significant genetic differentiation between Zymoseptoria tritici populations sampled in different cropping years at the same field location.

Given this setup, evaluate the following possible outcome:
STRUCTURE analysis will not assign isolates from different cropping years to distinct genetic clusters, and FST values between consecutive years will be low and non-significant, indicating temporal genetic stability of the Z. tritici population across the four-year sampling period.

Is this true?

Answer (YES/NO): YES